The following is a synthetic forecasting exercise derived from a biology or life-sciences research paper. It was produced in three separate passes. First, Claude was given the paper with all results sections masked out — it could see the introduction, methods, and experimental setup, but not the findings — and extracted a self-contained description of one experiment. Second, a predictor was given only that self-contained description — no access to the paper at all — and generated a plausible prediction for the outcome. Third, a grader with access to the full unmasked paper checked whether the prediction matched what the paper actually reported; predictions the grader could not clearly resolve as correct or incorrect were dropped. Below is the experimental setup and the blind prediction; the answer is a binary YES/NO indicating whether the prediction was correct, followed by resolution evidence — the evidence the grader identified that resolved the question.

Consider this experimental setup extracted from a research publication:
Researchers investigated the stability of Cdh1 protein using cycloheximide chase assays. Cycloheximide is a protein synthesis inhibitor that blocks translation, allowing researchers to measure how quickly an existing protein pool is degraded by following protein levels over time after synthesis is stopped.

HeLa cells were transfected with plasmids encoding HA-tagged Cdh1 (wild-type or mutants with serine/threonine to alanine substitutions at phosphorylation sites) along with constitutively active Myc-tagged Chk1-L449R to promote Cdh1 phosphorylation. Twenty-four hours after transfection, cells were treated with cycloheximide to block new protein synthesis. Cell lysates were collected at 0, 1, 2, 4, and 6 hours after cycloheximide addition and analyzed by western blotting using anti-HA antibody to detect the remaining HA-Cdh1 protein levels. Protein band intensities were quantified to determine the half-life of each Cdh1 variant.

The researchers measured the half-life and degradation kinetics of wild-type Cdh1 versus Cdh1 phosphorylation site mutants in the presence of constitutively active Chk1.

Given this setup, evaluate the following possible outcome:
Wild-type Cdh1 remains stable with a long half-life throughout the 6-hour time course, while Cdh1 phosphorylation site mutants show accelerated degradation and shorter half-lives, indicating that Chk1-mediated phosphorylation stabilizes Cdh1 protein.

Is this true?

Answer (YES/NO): NO